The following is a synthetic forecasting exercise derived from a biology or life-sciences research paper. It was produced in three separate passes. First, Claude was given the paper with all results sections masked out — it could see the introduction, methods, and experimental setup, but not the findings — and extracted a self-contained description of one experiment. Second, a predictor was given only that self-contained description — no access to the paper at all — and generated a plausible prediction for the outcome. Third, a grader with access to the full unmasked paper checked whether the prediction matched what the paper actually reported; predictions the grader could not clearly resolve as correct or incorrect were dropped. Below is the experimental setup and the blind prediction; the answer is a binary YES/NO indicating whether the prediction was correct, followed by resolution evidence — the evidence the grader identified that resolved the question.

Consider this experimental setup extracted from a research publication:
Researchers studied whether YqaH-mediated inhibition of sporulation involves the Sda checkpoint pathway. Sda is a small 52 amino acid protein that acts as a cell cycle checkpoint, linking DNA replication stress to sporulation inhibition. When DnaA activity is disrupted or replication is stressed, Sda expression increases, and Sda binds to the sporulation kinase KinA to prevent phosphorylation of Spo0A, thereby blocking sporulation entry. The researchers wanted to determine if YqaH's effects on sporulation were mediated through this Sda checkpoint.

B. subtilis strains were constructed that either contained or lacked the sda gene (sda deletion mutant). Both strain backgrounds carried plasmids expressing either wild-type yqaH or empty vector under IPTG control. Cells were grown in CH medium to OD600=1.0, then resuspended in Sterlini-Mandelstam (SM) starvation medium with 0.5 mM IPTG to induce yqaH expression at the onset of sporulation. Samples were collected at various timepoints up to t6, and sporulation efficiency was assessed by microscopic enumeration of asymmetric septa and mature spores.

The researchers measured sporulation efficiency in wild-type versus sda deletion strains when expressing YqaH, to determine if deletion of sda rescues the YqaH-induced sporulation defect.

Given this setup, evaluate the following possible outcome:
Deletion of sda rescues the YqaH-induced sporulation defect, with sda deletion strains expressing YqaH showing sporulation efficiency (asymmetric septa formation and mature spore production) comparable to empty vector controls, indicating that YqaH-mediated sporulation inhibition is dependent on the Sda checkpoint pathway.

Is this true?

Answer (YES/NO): NO